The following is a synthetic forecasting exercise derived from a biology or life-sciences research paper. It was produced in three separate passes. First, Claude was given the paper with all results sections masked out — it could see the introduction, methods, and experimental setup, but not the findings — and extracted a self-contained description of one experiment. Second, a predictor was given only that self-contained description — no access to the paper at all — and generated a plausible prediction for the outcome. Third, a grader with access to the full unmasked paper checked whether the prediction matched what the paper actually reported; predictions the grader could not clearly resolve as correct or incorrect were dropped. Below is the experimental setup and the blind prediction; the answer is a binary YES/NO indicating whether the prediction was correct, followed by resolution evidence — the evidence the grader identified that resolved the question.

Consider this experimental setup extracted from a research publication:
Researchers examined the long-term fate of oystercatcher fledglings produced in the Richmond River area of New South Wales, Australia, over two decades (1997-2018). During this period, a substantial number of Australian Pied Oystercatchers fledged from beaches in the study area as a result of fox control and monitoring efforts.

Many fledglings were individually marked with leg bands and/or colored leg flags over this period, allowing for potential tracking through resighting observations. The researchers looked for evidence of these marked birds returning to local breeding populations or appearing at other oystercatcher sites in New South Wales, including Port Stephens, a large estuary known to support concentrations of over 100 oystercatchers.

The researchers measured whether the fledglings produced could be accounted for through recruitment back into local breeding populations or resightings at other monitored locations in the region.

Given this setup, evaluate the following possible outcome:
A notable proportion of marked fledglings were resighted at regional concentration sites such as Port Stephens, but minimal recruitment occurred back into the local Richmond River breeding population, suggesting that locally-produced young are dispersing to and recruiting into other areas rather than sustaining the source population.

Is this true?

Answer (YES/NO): NO